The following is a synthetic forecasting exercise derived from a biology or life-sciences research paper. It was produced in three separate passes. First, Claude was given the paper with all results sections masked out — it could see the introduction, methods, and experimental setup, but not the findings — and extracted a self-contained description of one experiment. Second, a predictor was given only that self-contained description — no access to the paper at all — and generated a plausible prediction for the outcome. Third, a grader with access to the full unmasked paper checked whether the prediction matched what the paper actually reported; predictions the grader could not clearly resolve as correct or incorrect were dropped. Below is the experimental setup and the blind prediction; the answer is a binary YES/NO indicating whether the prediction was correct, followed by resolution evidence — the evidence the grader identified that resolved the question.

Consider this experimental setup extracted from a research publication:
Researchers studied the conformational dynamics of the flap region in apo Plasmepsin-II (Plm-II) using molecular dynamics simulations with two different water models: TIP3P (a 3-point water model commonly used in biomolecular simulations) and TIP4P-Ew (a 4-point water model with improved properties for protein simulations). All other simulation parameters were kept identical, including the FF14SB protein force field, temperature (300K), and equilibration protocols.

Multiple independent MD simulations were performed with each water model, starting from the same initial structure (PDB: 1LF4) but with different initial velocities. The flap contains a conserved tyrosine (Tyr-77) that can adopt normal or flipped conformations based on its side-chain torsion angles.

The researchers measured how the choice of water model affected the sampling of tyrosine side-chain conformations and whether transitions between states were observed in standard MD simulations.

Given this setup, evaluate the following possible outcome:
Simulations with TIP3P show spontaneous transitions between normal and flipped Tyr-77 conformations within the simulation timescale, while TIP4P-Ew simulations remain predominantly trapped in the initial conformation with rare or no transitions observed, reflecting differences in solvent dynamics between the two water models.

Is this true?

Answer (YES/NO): NO